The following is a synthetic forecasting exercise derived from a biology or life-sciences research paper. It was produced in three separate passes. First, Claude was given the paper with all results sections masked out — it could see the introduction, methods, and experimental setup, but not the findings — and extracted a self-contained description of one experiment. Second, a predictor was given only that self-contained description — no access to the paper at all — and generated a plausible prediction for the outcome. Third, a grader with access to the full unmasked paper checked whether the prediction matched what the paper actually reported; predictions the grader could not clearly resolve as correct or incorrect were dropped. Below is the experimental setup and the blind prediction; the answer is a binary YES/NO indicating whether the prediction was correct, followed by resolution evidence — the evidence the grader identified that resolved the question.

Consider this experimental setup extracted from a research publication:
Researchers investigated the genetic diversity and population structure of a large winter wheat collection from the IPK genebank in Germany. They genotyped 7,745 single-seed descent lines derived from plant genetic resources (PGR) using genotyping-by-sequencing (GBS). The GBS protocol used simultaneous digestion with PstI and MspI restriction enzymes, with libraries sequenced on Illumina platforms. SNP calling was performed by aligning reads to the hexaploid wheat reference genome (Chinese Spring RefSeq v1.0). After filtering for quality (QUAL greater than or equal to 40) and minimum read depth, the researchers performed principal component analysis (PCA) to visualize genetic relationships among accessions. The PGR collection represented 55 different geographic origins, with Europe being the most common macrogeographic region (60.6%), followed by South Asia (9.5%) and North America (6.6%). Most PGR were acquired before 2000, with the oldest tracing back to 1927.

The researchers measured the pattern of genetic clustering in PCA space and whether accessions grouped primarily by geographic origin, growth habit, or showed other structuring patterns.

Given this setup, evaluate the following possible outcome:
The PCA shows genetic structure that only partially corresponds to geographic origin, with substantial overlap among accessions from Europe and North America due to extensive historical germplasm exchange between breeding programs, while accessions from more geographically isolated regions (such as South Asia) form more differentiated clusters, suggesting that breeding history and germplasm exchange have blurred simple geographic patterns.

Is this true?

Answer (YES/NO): NO